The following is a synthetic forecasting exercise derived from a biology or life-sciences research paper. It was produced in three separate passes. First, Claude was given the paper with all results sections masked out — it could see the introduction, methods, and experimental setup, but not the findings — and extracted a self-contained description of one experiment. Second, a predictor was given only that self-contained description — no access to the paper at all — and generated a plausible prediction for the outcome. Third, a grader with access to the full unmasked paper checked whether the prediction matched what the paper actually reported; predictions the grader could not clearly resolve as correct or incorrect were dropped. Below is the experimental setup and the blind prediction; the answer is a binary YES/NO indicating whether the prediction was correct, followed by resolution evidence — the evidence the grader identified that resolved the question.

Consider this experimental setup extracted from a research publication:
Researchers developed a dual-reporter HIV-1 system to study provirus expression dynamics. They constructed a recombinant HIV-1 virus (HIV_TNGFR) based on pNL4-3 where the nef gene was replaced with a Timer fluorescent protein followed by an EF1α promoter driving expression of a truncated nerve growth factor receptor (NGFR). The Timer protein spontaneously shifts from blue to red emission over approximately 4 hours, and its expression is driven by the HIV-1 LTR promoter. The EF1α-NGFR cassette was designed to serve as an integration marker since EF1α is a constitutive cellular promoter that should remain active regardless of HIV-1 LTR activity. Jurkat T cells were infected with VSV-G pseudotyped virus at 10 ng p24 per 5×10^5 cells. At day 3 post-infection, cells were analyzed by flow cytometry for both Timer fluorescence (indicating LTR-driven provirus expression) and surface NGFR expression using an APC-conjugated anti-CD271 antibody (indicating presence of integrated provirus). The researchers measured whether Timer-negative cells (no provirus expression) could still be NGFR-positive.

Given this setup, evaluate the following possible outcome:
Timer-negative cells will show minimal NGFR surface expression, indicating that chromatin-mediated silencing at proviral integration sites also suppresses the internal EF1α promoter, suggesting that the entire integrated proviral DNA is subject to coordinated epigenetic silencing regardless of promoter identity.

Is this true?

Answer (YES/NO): NO